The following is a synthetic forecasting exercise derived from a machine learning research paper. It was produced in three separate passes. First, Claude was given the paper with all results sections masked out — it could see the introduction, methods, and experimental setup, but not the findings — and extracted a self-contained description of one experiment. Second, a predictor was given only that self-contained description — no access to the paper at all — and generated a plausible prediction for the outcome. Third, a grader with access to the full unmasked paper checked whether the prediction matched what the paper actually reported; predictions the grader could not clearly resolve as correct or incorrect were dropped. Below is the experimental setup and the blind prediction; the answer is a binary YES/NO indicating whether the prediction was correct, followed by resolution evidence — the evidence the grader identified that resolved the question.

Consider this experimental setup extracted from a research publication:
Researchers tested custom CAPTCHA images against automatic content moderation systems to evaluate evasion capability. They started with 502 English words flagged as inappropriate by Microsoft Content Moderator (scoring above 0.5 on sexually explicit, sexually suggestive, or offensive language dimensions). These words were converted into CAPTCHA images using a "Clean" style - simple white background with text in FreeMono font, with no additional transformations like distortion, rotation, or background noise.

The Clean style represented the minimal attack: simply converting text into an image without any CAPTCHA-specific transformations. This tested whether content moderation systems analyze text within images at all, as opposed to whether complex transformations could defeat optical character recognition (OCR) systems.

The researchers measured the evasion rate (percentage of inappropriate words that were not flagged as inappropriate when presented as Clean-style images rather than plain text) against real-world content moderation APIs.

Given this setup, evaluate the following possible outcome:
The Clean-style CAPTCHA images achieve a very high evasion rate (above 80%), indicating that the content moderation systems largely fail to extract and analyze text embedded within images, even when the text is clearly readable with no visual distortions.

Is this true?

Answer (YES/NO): YES